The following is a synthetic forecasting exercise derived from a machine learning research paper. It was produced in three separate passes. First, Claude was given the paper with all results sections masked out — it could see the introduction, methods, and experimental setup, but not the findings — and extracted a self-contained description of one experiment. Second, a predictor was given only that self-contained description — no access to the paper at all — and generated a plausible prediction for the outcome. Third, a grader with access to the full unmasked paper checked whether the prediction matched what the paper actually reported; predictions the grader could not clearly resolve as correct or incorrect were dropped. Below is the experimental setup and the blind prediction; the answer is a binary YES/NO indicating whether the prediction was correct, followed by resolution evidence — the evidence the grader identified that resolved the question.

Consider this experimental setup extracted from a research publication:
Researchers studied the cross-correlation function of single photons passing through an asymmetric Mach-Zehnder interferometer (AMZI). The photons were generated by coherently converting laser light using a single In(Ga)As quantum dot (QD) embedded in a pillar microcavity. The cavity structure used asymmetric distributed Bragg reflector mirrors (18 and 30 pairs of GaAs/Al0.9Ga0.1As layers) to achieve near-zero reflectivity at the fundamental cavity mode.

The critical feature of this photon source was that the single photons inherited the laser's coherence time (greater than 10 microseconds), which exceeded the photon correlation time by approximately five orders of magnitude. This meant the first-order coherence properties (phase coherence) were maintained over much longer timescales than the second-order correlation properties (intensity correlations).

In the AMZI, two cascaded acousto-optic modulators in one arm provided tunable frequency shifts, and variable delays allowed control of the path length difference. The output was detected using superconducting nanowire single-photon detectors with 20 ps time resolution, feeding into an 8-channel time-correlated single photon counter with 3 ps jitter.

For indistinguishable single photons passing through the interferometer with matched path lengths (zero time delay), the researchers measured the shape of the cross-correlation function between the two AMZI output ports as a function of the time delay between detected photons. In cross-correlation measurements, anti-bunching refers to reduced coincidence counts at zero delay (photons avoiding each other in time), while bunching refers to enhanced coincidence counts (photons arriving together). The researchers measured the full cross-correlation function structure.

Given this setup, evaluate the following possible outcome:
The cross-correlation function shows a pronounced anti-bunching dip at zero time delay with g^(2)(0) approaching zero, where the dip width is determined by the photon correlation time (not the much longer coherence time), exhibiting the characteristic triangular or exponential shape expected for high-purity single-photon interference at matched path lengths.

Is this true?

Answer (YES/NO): NO